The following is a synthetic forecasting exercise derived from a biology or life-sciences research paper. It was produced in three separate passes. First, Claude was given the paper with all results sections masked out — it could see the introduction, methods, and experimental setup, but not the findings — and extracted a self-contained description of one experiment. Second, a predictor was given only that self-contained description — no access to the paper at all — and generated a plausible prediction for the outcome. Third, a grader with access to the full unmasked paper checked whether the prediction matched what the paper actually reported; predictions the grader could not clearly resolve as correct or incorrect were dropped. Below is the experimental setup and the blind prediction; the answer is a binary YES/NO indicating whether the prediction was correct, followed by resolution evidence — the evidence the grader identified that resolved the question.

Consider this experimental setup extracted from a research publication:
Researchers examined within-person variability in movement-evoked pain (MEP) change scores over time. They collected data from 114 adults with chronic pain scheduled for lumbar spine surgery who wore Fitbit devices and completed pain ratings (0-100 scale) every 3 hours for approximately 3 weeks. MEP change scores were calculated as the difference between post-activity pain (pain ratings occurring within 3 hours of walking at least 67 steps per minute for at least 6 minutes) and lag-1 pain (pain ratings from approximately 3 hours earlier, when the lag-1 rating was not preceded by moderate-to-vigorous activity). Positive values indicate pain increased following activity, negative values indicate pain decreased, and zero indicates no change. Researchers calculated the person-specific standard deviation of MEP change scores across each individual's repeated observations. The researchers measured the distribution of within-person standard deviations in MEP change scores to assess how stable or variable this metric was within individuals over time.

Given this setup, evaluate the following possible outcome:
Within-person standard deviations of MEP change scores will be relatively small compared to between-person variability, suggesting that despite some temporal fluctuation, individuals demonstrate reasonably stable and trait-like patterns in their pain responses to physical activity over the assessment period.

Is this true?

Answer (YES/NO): NO